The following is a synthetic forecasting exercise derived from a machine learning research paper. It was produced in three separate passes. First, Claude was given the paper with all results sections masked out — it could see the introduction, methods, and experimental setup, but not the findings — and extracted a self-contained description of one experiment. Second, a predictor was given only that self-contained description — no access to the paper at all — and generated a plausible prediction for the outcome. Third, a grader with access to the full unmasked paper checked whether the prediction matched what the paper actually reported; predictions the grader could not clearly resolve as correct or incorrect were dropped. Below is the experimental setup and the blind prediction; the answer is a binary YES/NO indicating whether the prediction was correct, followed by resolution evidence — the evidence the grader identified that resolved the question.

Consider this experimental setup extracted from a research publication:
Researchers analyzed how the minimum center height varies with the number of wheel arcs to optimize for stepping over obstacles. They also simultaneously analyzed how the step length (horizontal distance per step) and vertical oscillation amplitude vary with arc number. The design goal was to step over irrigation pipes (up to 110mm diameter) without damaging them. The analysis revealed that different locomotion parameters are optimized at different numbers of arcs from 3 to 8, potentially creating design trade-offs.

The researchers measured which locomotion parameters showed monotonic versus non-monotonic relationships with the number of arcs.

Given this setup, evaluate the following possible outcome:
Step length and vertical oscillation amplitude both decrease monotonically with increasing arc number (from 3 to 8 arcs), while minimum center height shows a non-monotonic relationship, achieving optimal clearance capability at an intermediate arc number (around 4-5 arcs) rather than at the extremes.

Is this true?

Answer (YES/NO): YES